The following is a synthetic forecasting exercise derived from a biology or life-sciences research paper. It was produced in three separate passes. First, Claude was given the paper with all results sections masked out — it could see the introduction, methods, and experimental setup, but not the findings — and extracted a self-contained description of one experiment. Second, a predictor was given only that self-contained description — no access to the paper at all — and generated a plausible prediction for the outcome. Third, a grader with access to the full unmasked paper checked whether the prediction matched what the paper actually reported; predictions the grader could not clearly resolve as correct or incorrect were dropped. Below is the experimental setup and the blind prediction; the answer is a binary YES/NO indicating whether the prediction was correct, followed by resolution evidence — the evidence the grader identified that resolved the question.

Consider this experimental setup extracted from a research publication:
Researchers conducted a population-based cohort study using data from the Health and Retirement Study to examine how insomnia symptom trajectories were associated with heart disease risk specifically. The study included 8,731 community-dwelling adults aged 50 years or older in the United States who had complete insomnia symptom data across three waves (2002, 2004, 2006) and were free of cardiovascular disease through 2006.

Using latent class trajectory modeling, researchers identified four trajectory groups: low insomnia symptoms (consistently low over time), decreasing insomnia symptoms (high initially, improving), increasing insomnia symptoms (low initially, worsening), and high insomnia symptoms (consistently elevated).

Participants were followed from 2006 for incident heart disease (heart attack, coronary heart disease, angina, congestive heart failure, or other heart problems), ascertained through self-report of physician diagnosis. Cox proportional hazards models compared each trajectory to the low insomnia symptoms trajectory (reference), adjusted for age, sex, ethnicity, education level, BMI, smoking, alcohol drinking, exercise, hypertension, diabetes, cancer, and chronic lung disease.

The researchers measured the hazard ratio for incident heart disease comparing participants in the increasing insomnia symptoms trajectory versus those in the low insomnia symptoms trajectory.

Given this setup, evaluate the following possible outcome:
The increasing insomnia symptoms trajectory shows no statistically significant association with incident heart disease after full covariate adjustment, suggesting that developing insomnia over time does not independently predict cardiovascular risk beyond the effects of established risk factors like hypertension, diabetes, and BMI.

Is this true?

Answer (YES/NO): NO